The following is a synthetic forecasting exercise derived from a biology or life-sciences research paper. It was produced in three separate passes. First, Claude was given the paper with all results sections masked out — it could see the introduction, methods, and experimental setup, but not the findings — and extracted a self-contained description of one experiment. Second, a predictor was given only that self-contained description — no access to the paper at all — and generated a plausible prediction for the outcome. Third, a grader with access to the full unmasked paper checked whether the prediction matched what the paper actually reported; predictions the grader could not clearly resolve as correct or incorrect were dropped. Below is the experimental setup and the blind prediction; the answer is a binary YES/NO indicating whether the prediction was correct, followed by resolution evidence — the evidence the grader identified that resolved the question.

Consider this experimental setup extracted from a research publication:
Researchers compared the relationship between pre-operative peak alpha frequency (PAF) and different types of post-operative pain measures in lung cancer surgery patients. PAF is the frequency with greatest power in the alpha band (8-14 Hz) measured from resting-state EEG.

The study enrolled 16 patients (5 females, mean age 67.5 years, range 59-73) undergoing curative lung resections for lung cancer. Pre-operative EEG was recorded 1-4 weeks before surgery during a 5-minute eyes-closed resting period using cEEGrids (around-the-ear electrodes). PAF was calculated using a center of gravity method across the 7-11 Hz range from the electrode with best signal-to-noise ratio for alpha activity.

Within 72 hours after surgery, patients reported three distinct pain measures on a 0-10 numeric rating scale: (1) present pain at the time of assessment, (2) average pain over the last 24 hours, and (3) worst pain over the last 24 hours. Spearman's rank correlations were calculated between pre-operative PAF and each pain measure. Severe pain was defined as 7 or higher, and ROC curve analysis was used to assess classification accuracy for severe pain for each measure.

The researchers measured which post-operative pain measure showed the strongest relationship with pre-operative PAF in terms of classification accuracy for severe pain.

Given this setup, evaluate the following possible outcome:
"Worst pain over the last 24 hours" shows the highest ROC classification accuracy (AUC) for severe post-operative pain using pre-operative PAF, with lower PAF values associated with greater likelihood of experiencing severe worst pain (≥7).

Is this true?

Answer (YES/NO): YES